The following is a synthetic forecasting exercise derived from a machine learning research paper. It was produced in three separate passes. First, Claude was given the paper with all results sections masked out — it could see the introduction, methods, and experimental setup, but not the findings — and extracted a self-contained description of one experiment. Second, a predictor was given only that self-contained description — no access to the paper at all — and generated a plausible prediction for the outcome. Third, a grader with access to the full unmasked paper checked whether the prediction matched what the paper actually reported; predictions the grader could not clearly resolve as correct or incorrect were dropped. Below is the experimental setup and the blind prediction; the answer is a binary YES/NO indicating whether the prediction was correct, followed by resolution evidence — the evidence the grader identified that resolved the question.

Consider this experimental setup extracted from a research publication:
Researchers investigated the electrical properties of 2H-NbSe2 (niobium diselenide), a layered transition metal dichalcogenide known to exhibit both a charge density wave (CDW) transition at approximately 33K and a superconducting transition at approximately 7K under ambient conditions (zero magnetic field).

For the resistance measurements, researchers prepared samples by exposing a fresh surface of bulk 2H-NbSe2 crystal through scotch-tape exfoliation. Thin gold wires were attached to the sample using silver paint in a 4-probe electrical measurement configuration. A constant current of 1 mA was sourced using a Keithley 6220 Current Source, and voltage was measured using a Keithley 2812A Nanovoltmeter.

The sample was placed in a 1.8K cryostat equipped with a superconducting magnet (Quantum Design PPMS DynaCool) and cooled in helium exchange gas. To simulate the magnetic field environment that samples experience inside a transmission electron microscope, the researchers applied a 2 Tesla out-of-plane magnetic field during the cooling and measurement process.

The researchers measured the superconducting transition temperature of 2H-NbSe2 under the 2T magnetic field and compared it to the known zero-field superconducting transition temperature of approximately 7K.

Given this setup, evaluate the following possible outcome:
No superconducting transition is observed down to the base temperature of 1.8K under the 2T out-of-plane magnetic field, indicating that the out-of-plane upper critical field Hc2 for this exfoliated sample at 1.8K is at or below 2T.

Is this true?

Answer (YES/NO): NO